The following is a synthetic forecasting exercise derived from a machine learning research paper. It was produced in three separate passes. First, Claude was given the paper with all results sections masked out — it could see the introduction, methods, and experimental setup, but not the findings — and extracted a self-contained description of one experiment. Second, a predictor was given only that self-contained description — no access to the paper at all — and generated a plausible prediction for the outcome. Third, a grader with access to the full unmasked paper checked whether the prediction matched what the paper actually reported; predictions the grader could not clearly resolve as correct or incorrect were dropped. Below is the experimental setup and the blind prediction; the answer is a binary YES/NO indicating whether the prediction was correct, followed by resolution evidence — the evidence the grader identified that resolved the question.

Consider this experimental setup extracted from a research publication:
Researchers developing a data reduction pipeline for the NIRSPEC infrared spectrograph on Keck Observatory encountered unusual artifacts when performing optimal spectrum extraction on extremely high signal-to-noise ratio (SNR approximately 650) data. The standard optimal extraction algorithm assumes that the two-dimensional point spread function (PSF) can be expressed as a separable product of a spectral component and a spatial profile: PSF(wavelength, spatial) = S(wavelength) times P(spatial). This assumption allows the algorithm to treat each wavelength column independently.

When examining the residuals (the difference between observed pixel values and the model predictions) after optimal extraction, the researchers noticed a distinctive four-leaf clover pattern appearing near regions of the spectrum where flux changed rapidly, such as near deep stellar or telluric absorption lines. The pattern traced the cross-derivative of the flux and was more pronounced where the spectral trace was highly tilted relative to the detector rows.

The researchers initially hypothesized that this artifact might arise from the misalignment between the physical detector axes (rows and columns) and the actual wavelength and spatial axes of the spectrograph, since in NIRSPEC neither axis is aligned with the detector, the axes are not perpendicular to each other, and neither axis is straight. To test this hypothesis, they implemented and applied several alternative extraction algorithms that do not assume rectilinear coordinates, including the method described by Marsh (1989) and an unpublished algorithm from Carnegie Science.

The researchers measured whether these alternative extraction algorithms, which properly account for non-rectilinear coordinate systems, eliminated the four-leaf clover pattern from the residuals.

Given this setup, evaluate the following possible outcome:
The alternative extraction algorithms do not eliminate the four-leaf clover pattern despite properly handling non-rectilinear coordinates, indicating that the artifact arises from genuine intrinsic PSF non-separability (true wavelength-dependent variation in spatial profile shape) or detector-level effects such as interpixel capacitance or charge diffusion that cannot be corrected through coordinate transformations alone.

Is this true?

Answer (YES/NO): YES